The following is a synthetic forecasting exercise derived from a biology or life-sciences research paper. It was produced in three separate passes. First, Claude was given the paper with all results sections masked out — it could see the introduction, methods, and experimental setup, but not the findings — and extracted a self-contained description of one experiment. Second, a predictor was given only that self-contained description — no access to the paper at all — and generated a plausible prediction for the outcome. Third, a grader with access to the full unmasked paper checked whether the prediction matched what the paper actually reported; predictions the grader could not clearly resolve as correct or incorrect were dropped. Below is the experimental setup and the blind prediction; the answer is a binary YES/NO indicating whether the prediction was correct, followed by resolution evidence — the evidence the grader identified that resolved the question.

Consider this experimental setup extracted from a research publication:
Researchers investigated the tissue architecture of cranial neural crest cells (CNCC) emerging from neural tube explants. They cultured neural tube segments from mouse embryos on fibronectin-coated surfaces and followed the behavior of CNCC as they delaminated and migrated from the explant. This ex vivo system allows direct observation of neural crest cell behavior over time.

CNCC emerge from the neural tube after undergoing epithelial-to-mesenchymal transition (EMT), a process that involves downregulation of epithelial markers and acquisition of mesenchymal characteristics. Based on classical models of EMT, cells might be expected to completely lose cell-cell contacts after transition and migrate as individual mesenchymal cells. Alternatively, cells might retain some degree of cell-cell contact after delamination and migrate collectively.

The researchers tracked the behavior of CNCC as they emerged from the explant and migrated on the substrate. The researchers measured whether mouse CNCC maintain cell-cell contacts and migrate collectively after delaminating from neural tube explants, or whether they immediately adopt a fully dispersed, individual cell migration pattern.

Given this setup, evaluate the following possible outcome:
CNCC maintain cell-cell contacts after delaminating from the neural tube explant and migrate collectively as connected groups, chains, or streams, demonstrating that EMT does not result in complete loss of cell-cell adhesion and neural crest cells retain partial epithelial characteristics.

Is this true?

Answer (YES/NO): YES